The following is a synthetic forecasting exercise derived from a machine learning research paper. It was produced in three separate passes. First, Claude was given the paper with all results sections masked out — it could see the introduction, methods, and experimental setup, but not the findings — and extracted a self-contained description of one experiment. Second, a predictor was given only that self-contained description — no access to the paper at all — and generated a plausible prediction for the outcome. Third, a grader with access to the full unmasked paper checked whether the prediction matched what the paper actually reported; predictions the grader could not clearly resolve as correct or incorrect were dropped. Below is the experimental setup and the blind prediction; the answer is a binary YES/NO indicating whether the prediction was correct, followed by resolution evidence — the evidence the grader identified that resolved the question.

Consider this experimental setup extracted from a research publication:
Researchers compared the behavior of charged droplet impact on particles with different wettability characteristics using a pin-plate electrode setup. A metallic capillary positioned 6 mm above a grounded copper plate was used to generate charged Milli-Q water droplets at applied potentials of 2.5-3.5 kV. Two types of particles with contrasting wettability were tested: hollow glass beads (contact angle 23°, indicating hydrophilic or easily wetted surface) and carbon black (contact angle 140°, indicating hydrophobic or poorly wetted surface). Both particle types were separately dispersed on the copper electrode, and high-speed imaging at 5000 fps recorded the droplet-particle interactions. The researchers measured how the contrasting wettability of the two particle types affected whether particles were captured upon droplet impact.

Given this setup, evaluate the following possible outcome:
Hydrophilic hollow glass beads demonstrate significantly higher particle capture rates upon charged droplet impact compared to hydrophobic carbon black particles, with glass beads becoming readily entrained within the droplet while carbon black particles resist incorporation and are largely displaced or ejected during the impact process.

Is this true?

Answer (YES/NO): NO